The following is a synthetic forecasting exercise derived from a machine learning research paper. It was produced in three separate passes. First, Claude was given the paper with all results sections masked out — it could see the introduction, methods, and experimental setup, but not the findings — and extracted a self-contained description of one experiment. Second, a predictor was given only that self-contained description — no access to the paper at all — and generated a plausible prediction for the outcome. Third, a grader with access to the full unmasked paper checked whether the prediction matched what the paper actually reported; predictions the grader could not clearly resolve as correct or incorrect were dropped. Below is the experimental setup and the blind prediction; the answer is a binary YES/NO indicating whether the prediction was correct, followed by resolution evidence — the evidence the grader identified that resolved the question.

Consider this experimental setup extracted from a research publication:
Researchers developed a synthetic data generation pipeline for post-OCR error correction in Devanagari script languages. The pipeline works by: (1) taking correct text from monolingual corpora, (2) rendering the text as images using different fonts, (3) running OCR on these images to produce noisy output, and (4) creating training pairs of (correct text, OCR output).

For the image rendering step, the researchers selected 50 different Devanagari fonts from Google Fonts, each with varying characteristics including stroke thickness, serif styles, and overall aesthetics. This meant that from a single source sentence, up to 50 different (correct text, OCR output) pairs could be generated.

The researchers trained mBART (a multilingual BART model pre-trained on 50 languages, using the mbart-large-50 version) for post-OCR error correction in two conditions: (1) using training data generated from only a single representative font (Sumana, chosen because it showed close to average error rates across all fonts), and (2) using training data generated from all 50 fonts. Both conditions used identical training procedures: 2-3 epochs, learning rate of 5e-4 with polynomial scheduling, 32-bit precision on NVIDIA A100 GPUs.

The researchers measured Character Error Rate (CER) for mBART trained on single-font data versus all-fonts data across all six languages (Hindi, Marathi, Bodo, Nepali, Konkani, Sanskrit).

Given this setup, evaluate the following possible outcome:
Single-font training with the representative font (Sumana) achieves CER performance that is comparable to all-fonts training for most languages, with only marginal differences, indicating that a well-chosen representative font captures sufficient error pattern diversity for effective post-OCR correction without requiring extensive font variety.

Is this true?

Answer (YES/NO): NO